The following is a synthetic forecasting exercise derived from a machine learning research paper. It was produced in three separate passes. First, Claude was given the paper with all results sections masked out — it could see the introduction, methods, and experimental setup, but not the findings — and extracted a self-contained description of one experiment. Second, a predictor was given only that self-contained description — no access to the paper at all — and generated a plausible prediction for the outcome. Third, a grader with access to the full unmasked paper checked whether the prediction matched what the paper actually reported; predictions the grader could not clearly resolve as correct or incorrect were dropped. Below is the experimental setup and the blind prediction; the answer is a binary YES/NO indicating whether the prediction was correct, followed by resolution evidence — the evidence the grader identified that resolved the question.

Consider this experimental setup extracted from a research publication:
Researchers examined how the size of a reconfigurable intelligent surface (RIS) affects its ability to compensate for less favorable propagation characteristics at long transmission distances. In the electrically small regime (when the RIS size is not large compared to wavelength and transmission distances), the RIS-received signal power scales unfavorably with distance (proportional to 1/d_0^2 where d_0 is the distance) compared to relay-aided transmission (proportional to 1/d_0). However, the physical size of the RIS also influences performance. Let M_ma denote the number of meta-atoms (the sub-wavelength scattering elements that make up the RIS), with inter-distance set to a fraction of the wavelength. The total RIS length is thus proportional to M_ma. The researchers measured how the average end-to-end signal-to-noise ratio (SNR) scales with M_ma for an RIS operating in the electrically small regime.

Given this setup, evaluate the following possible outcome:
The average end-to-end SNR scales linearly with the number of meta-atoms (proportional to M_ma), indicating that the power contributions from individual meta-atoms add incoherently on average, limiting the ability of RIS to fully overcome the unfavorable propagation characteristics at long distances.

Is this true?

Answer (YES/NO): NO